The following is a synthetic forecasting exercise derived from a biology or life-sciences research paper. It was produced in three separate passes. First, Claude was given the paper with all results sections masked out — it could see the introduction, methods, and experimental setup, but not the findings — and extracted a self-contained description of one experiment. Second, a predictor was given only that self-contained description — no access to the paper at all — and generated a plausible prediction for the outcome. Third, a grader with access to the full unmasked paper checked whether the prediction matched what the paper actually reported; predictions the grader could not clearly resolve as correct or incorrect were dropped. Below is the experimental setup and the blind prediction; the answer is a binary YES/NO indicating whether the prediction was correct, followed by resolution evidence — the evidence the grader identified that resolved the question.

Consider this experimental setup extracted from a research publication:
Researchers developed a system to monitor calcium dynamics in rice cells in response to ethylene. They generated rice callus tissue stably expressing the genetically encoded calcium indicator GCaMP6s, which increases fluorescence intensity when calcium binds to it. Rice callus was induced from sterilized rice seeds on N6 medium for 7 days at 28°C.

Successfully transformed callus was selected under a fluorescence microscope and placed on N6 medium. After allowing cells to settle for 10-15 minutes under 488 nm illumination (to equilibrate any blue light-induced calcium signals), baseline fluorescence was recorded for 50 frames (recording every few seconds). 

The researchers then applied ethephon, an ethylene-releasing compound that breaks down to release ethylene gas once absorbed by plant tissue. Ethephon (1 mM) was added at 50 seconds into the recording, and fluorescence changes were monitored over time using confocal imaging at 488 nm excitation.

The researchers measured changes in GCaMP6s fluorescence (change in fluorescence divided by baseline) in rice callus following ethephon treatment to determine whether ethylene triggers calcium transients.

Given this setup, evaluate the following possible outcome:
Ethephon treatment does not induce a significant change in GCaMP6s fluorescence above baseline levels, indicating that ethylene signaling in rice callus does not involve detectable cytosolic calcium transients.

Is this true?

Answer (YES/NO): NO